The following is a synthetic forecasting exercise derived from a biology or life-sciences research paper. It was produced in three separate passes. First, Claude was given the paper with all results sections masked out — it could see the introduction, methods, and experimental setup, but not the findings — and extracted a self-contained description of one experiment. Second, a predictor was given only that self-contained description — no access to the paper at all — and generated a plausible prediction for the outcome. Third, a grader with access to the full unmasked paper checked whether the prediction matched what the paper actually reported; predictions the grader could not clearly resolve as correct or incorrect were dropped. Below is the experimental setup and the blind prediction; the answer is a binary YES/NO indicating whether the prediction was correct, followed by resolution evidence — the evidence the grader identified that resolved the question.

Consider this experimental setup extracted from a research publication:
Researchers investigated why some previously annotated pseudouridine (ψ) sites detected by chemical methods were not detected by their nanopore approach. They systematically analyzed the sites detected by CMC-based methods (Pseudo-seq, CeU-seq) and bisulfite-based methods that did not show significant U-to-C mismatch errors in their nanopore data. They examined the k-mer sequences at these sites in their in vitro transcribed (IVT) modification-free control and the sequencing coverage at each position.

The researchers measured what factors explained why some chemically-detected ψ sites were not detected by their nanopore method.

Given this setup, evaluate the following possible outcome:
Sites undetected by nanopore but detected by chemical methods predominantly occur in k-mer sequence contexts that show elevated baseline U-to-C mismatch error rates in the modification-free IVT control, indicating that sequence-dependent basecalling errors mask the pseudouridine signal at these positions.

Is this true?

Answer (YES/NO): NO